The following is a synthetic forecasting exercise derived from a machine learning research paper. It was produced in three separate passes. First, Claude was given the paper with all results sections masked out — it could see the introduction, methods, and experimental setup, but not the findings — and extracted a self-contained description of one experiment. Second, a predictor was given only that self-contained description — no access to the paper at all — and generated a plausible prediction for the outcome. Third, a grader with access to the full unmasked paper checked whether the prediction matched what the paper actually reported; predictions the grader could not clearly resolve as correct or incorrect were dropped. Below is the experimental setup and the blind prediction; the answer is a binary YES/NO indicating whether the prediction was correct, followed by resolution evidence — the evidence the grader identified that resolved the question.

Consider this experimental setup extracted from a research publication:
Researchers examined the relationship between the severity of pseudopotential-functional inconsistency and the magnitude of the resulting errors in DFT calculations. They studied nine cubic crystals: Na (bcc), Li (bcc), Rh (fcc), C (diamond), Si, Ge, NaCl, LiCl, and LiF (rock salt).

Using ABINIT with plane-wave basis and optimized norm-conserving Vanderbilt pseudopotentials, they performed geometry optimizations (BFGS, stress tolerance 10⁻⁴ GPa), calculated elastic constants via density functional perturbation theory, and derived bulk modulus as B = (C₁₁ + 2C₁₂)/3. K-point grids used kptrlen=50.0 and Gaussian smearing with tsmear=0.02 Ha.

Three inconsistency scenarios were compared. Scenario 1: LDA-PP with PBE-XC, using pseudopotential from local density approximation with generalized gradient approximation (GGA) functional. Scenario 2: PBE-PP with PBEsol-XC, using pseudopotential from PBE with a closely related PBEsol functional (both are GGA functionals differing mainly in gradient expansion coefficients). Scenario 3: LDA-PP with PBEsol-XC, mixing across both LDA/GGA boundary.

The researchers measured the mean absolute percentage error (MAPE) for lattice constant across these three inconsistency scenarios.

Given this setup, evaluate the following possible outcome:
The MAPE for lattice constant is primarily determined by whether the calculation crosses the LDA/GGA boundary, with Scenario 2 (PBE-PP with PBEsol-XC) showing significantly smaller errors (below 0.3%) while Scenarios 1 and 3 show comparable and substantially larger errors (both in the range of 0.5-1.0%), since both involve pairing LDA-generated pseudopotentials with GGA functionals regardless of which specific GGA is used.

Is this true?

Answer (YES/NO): NO